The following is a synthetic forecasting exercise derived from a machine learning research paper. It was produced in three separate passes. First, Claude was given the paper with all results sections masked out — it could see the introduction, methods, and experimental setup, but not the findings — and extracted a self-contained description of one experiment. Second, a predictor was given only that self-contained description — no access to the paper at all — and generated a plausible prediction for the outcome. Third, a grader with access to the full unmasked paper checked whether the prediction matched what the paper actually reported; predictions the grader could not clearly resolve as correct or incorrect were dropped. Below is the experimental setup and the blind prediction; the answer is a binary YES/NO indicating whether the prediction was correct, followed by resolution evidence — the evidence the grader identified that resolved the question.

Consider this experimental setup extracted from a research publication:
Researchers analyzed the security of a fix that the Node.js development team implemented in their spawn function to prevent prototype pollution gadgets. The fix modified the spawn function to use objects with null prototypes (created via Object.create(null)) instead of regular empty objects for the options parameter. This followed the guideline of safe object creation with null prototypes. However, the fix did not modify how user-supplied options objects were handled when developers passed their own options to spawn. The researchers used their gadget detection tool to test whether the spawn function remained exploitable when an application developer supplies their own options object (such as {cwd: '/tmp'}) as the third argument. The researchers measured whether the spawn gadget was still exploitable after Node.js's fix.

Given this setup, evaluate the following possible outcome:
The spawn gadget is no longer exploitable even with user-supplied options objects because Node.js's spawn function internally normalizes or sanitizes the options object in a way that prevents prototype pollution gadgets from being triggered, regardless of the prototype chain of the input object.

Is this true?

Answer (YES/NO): NO